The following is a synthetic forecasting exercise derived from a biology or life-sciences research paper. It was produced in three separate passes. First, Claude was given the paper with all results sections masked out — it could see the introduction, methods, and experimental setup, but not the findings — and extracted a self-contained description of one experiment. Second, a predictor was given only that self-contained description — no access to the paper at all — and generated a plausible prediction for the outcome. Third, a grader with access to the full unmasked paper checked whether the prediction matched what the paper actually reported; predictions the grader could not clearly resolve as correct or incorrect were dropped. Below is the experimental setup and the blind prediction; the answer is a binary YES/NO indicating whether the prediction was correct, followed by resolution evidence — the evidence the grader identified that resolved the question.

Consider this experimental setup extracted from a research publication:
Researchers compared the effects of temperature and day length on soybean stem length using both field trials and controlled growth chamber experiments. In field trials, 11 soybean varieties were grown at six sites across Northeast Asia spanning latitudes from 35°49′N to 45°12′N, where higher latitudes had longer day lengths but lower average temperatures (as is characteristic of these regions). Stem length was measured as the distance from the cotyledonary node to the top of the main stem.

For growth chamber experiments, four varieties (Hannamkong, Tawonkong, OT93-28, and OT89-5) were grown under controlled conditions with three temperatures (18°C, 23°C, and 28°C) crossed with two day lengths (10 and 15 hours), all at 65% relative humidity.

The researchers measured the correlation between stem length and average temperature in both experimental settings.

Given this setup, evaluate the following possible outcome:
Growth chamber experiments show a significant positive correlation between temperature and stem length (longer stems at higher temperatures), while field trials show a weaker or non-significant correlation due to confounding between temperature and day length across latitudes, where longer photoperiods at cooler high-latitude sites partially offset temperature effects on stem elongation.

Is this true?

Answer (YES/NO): YES